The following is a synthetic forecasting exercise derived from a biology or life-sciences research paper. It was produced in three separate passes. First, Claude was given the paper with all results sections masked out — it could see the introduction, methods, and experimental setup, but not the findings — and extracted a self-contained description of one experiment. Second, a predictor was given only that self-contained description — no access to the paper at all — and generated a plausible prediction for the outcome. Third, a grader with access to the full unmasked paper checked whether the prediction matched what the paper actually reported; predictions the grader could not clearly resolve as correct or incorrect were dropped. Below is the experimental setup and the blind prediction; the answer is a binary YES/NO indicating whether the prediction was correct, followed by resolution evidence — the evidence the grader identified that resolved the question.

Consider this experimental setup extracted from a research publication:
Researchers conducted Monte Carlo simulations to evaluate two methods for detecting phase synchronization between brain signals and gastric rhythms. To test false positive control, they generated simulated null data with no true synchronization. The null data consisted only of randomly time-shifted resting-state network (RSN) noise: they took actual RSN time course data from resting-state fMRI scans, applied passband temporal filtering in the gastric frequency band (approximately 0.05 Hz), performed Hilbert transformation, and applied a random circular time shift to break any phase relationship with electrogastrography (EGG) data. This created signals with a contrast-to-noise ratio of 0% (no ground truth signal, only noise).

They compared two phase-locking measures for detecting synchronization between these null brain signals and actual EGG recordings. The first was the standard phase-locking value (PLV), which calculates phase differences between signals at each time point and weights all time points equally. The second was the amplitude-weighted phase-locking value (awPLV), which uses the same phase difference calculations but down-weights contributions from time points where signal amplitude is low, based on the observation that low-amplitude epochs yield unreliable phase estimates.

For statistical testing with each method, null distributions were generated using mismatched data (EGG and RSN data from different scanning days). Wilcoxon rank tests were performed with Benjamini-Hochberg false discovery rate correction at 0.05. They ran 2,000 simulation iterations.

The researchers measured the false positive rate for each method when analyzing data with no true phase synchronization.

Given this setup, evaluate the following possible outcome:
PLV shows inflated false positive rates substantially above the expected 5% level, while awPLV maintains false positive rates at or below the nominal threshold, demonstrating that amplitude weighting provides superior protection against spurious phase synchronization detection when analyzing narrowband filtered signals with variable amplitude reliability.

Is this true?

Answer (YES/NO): NO